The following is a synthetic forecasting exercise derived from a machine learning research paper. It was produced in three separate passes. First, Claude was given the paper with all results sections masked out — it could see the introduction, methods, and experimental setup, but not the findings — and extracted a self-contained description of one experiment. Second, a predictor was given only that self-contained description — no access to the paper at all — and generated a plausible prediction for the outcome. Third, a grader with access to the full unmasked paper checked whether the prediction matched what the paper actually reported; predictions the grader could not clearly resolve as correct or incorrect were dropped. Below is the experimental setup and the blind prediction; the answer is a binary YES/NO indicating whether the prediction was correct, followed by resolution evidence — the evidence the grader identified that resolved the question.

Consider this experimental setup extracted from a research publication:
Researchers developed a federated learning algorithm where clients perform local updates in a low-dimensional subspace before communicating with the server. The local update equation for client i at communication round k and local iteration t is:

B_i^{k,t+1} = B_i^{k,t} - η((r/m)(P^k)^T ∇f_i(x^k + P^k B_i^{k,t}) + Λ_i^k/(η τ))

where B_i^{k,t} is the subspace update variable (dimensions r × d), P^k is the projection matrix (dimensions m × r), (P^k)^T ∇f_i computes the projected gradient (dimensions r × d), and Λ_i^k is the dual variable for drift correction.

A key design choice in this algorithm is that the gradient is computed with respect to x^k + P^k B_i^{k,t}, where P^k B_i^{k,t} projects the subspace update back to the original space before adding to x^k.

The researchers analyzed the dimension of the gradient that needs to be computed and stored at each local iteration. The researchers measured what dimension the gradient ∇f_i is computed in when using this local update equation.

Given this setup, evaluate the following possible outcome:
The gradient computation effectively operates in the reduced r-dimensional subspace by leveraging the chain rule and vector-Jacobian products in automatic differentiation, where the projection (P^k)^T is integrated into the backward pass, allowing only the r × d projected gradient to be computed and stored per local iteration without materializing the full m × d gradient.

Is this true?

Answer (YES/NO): YES